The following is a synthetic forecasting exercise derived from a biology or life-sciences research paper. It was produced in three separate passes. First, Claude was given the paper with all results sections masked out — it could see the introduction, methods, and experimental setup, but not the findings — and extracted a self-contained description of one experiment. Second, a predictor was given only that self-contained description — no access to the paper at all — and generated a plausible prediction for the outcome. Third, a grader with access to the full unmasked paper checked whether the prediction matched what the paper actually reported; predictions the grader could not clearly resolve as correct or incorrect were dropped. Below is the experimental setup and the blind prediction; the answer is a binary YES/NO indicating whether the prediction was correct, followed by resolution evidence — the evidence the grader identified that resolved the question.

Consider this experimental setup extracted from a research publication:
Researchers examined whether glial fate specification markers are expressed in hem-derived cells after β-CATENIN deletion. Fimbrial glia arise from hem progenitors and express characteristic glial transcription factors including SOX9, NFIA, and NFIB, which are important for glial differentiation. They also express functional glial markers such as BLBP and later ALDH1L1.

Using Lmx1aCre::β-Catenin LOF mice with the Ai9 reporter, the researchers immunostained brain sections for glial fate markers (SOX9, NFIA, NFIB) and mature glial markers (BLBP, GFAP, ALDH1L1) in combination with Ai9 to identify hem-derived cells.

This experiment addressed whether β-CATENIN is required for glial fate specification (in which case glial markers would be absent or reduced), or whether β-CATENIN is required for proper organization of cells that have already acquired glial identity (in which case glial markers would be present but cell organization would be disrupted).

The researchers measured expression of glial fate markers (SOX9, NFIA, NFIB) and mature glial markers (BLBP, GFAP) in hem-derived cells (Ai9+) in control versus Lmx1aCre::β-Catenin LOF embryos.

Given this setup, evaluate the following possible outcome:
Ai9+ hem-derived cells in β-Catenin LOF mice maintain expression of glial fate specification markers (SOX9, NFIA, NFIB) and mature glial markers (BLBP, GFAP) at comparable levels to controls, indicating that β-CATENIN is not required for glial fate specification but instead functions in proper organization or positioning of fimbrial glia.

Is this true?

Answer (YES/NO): YES